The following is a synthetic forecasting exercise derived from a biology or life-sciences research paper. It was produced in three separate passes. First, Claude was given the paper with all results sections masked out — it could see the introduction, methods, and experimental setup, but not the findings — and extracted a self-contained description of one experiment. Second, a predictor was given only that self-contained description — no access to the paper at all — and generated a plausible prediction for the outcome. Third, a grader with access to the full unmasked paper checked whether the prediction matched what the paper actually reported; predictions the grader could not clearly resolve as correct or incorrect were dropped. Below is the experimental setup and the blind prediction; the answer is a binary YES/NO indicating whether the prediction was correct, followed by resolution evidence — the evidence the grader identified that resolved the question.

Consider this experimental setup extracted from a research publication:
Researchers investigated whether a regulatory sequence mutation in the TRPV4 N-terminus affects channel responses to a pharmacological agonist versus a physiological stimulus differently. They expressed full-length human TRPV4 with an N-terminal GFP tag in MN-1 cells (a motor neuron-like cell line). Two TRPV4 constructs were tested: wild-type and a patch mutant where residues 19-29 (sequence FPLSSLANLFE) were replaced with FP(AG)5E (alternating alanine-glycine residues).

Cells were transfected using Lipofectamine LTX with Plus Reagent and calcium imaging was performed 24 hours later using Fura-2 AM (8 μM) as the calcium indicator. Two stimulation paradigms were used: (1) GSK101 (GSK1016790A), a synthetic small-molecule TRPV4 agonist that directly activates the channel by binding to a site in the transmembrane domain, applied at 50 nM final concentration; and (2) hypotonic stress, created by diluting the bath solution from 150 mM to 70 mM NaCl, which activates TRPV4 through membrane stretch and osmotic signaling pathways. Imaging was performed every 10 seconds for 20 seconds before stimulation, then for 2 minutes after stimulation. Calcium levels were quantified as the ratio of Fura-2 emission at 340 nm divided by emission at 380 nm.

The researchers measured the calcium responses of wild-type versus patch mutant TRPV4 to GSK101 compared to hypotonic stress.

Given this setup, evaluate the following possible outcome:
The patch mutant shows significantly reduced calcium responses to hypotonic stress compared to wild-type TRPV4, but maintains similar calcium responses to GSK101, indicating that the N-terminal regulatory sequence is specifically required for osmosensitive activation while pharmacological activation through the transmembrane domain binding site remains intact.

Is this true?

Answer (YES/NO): NO